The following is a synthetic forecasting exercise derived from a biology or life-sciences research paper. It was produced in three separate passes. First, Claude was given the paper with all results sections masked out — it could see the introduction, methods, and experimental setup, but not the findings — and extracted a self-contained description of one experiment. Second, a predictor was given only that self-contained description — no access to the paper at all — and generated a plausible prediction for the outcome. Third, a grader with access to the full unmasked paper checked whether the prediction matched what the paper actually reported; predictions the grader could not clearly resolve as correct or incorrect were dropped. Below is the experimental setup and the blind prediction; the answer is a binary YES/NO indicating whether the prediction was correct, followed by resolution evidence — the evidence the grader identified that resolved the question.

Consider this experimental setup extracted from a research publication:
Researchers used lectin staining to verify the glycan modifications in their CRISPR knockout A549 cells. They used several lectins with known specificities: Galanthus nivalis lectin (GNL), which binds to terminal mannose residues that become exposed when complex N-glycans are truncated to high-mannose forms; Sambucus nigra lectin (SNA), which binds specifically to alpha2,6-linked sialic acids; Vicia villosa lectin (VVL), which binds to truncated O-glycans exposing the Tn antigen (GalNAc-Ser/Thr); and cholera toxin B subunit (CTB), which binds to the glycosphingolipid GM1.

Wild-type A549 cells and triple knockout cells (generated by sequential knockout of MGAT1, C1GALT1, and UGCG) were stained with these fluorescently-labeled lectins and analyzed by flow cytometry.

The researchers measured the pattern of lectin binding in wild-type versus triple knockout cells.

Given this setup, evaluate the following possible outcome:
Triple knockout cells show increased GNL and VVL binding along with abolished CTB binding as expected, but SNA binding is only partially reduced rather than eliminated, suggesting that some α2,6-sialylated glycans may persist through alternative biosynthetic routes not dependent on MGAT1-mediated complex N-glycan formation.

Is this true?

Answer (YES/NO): NO